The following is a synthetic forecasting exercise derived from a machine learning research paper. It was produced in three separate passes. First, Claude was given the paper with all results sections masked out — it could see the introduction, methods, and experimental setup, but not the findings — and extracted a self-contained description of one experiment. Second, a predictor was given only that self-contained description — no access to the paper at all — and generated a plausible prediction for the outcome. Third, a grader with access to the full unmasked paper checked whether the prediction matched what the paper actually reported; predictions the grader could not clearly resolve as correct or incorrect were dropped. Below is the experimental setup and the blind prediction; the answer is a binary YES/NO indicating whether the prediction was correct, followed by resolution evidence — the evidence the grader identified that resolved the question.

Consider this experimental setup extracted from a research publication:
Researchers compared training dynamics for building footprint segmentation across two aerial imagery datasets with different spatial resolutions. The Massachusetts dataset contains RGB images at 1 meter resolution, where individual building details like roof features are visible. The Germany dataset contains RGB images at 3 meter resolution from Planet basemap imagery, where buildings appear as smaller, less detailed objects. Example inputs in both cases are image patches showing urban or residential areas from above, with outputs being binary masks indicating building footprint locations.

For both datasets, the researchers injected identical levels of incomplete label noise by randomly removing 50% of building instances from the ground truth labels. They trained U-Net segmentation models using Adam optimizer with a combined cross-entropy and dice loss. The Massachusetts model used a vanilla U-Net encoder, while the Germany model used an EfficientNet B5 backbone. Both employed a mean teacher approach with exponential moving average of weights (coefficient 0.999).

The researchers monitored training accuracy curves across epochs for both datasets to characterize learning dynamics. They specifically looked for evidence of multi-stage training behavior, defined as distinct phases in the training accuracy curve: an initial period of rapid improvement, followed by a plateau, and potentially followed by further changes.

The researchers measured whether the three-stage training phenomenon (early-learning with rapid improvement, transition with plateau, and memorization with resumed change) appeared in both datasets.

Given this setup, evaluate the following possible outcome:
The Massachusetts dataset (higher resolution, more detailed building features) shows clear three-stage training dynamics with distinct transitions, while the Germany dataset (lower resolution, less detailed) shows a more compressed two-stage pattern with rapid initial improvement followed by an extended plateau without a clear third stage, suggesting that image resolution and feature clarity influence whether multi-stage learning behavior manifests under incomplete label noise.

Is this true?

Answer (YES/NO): NO